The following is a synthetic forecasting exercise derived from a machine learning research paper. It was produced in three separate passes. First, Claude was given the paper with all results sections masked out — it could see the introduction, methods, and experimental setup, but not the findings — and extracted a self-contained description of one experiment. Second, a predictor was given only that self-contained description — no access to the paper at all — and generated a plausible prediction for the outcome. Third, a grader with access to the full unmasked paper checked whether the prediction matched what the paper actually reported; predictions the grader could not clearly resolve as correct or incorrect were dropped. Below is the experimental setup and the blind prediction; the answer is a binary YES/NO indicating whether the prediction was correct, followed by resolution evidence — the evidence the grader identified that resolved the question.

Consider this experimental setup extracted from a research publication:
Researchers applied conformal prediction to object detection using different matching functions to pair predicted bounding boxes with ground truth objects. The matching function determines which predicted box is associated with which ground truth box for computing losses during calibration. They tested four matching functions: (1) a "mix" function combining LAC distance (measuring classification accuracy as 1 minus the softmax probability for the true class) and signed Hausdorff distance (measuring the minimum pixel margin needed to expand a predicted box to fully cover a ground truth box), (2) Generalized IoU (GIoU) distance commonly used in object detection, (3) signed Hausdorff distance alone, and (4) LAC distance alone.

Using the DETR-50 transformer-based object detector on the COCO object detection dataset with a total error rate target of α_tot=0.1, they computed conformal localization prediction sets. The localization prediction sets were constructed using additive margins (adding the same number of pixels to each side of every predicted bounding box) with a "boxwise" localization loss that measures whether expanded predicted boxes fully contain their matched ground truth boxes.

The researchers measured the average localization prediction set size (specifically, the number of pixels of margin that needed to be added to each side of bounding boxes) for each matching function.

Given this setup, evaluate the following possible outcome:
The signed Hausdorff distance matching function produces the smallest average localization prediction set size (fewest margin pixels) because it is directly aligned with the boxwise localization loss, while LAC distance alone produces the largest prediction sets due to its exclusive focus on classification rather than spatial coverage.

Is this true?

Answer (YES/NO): NO